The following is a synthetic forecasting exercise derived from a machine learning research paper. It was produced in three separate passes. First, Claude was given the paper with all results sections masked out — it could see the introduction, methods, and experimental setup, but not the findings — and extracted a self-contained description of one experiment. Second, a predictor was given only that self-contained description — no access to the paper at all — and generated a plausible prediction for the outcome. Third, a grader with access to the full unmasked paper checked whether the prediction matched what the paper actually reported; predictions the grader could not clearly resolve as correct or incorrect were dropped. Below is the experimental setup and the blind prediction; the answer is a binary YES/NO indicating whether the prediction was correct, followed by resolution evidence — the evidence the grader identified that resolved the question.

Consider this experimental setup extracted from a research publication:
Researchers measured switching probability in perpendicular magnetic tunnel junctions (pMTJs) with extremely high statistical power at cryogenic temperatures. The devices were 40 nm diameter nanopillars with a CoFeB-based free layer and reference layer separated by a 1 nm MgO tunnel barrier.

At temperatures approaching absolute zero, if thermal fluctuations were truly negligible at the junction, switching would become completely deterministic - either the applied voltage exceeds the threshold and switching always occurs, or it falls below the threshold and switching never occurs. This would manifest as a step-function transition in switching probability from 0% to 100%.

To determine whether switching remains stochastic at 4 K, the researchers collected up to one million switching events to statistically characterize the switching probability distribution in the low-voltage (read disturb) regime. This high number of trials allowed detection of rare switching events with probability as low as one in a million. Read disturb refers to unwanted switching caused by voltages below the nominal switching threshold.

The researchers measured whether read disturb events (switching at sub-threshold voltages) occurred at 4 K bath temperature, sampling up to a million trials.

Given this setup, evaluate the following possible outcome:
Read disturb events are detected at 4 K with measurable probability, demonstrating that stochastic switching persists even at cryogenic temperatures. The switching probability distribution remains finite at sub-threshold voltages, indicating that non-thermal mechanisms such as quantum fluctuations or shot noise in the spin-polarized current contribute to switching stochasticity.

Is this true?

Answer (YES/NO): NO